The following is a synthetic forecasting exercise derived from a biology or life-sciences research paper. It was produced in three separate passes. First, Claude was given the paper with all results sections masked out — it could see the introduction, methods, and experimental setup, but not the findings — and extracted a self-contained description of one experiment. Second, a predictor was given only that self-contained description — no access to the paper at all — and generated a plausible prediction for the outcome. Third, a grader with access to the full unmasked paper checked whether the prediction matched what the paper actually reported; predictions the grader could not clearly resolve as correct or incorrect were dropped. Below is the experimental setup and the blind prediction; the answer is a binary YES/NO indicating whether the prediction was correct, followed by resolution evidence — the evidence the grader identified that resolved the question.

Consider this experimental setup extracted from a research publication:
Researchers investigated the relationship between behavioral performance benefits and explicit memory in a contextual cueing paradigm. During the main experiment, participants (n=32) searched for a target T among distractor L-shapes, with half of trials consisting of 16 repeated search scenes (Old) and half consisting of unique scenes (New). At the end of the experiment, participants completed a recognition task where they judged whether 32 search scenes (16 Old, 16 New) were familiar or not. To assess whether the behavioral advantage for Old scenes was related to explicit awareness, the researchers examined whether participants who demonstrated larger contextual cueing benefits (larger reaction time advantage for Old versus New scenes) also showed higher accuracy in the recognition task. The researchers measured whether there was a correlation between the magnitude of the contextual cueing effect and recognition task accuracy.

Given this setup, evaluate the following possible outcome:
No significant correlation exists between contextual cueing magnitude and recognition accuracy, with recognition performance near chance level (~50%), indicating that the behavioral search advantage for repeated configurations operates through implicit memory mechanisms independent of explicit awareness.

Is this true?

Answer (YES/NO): YES